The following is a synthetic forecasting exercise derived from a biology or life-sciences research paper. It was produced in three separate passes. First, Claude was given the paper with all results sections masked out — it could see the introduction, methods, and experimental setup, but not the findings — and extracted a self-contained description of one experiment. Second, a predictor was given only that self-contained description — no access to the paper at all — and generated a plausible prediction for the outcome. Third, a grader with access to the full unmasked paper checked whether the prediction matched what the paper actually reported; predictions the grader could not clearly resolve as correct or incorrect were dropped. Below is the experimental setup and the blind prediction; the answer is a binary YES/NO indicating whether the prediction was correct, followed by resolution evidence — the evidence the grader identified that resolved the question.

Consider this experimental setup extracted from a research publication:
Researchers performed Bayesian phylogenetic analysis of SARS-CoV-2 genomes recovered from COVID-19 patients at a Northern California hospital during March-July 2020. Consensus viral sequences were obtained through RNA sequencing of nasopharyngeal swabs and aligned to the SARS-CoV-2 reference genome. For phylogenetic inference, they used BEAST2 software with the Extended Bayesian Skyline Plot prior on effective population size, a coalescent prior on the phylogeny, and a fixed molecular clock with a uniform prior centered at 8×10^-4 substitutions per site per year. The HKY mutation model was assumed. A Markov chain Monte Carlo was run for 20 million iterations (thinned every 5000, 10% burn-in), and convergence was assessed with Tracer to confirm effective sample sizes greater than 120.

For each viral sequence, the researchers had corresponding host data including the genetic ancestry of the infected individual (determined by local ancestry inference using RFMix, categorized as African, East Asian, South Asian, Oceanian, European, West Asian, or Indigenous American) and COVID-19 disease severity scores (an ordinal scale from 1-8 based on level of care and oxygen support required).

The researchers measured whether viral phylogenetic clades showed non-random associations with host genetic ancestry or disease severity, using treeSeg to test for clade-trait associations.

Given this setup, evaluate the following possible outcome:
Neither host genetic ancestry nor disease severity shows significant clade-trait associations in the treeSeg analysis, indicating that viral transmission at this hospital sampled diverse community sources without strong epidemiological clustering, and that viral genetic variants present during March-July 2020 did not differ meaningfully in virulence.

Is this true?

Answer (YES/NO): YES